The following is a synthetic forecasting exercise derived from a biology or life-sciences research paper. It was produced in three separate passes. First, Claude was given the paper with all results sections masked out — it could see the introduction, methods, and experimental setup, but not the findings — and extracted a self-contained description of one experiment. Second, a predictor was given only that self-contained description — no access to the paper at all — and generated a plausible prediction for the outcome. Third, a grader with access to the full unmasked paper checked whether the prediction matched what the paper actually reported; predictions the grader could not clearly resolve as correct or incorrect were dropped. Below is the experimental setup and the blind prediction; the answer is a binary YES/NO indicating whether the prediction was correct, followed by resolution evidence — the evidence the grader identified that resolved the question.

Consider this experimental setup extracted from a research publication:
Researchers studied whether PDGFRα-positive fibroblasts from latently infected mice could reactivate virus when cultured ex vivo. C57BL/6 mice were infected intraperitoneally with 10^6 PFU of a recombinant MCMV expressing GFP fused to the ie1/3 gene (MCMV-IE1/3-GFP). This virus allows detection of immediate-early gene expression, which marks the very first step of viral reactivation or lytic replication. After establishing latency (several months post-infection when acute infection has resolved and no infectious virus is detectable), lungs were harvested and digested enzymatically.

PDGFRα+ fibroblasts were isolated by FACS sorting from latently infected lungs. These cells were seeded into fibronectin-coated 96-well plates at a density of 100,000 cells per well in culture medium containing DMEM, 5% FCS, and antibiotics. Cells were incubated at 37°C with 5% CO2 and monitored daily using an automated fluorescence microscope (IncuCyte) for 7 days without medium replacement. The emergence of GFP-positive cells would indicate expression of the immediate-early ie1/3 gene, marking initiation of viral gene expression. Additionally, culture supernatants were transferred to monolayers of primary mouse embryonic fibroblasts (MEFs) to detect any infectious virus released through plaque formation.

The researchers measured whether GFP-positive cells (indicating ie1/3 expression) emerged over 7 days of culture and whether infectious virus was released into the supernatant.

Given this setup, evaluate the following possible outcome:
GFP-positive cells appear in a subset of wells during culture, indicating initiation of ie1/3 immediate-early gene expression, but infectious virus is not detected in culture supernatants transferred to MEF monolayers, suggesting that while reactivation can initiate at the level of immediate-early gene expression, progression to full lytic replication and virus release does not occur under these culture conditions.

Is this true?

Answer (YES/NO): NO